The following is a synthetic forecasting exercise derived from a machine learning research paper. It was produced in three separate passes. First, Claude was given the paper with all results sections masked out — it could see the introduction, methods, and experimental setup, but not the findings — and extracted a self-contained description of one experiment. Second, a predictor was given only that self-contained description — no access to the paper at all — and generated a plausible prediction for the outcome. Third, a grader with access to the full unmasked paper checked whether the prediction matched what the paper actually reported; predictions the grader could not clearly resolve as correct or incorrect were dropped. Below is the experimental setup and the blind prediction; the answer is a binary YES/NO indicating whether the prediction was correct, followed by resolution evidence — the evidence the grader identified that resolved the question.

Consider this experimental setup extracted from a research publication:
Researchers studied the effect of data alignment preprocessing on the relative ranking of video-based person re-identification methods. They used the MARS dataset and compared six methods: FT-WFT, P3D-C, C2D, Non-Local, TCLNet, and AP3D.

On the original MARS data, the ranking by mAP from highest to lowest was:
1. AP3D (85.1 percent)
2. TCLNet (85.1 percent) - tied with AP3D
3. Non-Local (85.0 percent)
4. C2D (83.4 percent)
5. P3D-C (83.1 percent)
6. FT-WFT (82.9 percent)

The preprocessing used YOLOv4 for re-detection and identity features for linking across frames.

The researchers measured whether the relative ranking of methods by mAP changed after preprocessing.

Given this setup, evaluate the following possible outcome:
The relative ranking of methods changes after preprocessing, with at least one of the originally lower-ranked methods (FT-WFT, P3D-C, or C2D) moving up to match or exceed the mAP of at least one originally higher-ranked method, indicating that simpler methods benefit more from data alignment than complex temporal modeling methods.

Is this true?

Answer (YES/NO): NO